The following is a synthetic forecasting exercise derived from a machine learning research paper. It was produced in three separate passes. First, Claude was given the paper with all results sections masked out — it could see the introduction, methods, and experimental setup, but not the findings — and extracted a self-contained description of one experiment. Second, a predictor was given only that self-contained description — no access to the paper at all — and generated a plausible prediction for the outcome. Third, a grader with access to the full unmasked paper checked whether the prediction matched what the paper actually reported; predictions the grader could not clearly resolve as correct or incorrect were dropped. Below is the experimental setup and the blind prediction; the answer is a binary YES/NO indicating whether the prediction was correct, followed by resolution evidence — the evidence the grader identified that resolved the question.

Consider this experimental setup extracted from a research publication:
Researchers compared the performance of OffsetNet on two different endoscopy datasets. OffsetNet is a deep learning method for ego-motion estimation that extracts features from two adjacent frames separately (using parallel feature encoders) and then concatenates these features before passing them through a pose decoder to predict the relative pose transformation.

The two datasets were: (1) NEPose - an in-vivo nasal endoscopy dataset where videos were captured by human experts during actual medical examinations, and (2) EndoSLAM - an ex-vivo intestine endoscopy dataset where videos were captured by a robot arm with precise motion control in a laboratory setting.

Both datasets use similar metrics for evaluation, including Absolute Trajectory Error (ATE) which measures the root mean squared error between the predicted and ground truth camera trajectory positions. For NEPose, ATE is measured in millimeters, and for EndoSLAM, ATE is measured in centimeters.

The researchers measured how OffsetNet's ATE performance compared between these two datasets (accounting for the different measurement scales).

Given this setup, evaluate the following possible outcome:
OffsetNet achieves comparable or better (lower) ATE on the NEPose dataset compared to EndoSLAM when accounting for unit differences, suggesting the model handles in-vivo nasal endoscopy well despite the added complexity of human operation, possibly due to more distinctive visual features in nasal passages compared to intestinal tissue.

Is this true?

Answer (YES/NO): YES